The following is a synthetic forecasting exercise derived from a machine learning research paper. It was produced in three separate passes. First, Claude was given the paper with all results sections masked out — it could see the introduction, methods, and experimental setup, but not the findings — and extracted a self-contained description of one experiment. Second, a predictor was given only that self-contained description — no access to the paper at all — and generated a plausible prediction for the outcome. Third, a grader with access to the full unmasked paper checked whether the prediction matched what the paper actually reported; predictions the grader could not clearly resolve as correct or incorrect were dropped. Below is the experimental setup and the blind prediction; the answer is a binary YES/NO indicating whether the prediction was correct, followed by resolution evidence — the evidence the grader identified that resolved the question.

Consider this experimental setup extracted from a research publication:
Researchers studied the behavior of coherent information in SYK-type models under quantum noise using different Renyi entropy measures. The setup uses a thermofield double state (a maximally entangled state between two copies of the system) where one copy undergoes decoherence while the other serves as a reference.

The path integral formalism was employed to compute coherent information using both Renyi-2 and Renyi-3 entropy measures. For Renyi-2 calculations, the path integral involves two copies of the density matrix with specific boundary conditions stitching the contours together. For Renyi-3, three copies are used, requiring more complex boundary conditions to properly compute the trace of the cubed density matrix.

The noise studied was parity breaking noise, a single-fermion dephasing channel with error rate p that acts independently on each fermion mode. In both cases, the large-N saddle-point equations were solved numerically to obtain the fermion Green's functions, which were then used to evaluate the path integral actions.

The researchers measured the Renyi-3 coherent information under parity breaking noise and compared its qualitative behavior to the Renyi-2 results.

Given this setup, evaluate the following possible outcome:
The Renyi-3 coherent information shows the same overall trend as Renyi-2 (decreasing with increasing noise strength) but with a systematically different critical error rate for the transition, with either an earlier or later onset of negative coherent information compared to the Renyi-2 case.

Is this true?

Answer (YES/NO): NO